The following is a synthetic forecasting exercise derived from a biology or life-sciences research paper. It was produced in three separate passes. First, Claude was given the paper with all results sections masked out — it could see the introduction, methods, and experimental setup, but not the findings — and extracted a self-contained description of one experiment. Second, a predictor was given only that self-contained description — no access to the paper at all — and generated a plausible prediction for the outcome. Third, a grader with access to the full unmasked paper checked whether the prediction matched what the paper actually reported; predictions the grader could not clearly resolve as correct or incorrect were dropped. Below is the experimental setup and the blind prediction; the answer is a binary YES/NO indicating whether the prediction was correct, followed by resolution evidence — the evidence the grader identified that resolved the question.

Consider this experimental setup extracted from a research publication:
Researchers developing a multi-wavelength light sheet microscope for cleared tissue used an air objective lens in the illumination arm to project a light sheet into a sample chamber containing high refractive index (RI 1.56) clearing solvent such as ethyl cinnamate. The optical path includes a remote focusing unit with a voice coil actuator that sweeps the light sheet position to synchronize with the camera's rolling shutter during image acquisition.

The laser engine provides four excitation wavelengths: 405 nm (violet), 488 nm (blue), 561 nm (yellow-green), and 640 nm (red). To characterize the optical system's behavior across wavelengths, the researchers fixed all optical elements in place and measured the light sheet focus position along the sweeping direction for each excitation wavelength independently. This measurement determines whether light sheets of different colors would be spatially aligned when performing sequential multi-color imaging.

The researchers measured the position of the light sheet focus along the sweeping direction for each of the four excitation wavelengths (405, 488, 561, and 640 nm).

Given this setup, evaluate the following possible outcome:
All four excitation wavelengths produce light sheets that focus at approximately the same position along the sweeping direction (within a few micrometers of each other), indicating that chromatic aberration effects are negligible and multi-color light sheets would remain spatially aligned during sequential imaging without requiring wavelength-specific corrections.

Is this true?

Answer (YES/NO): NO